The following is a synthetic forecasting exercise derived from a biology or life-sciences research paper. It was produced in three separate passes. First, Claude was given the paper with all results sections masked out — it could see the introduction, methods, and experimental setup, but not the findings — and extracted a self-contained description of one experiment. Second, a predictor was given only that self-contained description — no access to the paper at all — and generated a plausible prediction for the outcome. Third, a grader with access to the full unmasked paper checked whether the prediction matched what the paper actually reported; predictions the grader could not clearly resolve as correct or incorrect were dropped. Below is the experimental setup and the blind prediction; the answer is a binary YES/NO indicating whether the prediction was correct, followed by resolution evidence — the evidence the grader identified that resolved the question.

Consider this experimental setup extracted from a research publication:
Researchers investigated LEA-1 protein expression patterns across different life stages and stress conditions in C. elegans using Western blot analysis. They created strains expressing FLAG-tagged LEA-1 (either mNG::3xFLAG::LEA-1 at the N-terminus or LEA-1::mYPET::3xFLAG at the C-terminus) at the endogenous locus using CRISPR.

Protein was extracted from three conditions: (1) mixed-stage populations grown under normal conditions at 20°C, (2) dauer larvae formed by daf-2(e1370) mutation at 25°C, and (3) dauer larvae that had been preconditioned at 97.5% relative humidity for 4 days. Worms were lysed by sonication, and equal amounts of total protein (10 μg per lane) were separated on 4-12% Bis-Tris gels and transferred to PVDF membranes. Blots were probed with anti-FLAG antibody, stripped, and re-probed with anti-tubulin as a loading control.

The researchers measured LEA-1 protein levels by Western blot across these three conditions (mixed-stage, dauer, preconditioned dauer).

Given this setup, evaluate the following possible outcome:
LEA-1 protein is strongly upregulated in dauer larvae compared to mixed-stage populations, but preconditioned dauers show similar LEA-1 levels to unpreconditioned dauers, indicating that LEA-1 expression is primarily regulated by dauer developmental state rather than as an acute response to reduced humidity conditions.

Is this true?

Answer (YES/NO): NO